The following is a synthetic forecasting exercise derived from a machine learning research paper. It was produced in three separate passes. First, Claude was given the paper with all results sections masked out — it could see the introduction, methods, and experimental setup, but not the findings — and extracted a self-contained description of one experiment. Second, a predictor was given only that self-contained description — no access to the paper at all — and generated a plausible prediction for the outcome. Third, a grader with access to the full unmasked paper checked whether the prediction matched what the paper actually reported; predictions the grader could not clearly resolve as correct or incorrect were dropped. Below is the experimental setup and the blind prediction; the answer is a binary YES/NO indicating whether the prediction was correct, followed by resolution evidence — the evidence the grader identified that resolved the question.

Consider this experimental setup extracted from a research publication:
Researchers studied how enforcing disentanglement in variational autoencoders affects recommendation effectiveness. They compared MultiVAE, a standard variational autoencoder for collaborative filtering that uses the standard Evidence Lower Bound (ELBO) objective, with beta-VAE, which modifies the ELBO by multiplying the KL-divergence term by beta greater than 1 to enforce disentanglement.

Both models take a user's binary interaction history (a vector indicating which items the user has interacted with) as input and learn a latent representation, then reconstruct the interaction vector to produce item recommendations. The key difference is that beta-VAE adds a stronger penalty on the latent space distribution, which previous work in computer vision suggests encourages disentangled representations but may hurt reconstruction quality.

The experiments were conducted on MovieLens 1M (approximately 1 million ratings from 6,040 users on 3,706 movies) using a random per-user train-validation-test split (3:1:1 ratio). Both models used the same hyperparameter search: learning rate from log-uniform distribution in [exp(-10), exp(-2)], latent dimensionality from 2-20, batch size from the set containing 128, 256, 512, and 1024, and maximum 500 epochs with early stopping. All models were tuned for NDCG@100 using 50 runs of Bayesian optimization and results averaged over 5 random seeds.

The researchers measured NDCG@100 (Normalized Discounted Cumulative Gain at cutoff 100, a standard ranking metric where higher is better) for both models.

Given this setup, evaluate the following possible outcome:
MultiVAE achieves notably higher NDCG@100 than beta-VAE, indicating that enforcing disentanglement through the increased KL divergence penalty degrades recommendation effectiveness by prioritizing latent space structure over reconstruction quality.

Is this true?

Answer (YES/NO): YES